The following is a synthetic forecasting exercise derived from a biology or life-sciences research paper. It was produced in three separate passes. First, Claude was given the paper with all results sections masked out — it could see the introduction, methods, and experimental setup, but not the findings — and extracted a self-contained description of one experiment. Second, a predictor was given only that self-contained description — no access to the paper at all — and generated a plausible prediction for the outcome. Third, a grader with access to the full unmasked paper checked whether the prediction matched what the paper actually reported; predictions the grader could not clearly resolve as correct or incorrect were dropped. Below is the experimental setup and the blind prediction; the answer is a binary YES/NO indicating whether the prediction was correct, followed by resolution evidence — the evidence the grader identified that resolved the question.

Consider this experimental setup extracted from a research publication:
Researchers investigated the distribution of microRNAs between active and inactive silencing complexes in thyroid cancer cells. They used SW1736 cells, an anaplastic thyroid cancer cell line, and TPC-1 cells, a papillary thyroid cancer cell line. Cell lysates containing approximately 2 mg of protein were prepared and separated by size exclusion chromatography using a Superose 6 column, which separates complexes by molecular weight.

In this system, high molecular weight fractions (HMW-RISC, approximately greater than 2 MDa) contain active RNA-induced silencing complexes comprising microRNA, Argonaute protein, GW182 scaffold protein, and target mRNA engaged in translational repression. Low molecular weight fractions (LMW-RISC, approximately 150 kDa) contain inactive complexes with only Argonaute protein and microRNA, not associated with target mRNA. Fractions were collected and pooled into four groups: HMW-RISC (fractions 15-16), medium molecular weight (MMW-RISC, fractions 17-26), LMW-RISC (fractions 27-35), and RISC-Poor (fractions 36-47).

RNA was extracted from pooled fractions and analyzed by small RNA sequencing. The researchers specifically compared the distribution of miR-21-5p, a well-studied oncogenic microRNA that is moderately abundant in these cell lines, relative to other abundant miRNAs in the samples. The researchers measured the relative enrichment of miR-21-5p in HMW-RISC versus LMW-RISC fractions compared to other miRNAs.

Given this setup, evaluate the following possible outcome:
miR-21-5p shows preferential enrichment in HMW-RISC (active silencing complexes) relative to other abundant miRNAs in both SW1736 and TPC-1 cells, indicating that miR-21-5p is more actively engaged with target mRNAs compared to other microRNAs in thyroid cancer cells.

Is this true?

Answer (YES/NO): NO